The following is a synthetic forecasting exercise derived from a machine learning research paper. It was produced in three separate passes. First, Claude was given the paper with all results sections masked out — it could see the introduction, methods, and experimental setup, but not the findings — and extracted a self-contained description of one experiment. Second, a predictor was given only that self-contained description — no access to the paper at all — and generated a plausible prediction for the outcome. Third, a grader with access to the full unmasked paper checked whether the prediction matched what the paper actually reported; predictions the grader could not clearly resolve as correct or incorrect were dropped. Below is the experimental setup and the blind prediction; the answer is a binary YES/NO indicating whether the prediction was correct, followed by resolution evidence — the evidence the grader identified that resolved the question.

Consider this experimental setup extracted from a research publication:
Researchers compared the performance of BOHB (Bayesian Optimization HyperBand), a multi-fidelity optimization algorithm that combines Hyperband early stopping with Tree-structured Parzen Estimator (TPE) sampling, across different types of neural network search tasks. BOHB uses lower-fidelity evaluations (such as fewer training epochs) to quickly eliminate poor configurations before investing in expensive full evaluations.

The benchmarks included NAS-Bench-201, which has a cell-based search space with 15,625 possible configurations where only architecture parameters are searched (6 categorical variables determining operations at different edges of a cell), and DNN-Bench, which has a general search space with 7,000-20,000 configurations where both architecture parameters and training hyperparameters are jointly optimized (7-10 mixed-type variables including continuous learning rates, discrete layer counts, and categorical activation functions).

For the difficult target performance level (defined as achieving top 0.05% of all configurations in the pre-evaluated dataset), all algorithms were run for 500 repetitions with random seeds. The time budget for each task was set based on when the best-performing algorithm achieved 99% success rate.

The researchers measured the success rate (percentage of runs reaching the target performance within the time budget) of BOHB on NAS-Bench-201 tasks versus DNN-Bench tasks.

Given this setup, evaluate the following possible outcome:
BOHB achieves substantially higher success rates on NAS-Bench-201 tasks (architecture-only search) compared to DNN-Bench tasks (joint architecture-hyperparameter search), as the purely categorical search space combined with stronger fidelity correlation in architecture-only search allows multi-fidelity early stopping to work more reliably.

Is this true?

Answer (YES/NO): NO